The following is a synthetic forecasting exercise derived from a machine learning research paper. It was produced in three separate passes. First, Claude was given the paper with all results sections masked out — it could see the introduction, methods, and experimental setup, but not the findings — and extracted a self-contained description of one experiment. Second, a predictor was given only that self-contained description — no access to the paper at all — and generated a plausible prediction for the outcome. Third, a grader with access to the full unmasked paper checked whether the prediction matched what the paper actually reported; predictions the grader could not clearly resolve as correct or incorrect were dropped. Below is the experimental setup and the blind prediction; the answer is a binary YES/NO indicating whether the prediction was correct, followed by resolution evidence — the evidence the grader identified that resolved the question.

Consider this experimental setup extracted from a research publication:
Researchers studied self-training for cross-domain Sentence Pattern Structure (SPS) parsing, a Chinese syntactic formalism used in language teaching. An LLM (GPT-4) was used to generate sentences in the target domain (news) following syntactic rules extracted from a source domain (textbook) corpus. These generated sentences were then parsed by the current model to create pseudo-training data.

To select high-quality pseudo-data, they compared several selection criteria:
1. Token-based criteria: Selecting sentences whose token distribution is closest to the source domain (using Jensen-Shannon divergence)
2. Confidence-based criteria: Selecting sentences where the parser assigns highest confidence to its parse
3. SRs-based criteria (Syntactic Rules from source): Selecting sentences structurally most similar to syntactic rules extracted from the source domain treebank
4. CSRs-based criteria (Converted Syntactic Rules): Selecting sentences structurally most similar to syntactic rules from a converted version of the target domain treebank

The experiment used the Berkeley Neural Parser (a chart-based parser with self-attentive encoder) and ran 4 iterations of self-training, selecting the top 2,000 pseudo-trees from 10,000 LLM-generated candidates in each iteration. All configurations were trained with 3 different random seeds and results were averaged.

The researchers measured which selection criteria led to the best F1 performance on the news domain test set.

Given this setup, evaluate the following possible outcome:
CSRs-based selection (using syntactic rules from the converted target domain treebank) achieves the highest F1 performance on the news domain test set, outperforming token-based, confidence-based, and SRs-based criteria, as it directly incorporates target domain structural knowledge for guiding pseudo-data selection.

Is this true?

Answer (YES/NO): YES